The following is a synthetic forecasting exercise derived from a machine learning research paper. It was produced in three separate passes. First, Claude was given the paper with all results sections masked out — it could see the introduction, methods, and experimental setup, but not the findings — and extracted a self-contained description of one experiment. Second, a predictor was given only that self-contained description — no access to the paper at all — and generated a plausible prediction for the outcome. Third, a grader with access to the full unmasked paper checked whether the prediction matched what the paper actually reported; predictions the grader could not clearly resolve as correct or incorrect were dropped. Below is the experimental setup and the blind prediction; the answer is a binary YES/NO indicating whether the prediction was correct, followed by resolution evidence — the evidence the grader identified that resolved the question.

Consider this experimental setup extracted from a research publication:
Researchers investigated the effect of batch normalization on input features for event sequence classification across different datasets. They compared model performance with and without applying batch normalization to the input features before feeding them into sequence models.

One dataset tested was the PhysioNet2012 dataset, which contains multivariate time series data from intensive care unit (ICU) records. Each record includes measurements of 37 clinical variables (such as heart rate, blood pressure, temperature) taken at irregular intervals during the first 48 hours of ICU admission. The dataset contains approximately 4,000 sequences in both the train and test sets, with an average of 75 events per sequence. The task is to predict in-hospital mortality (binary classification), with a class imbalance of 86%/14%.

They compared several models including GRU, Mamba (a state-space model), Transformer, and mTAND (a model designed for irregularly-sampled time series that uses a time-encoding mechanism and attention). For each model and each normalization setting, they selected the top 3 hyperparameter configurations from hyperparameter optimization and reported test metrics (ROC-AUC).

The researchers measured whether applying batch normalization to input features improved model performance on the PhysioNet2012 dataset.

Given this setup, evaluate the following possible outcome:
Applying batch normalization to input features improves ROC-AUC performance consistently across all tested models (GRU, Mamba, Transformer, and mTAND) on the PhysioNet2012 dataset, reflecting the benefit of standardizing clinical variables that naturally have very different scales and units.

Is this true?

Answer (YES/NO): YES